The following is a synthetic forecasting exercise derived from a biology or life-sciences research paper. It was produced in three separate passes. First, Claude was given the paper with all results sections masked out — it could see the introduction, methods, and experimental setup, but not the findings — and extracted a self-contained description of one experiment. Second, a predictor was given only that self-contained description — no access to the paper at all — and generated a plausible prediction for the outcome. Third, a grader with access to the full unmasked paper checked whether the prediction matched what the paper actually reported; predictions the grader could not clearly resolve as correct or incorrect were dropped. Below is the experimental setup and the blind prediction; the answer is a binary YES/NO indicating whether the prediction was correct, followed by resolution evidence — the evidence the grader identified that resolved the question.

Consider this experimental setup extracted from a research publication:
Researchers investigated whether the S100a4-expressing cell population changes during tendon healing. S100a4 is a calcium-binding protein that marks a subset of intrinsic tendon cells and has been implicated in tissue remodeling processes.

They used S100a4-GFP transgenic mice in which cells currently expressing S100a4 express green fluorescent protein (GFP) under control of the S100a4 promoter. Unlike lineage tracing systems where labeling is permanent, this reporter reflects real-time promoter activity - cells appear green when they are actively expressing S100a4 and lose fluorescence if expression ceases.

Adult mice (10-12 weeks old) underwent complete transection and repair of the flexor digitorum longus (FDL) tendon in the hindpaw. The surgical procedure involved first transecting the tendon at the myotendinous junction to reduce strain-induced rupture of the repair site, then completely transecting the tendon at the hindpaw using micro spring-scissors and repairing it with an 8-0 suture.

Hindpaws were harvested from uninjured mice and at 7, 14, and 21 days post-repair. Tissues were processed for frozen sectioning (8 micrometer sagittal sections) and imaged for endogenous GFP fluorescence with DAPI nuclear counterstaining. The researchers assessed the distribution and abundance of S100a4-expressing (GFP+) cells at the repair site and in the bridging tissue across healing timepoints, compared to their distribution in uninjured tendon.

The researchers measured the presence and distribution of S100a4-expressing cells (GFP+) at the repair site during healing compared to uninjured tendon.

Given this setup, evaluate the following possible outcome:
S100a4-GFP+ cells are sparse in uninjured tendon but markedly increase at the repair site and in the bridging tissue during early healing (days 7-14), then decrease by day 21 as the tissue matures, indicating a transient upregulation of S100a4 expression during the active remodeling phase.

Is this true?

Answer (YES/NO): NO